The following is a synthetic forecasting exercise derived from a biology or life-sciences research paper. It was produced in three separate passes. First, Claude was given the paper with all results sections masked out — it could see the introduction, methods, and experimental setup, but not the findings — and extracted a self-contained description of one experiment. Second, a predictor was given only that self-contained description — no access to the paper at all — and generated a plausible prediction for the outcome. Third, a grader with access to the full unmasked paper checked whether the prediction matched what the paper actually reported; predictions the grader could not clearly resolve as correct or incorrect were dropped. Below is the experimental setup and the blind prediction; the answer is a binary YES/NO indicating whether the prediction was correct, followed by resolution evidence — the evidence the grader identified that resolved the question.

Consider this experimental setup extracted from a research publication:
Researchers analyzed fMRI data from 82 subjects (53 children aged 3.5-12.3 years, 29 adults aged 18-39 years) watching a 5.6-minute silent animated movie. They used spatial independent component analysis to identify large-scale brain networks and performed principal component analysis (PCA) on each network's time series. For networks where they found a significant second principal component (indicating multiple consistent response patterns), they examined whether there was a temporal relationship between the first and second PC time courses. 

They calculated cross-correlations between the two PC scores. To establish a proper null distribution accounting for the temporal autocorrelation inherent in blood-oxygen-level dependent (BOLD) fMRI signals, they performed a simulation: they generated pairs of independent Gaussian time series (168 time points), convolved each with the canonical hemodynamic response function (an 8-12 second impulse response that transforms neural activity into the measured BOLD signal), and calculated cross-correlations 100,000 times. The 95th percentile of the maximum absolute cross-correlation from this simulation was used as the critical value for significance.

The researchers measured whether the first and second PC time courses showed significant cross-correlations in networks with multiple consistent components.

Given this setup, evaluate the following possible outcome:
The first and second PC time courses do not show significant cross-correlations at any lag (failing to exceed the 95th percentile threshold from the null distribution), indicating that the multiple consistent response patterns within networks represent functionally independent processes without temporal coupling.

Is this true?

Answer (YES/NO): NO